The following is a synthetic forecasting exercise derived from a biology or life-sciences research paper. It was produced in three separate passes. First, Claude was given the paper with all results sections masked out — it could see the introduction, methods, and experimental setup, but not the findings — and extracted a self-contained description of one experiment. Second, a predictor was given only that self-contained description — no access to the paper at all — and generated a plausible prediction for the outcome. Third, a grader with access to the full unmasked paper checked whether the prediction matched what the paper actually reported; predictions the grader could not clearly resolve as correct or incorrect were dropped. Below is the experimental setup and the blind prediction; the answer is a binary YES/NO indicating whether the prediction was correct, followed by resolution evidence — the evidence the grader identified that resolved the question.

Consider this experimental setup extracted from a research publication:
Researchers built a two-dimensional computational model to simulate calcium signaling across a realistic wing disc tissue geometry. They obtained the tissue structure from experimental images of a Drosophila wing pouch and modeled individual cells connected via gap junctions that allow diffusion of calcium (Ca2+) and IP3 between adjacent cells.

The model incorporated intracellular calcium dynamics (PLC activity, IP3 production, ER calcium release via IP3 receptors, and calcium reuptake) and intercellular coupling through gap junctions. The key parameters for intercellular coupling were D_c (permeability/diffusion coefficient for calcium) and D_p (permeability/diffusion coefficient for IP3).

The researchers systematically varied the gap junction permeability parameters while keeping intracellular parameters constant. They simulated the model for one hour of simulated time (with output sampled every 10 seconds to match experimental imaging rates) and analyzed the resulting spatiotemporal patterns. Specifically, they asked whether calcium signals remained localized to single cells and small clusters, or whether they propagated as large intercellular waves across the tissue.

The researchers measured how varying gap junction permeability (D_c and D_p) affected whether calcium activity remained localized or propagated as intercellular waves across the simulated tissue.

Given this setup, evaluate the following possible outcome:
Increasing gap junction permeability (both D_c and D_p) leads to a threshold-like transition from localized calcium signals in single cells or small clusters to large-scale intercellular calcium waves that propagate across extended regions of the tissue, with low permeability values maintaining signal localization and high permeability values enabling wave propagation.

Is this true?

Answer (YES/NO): NO